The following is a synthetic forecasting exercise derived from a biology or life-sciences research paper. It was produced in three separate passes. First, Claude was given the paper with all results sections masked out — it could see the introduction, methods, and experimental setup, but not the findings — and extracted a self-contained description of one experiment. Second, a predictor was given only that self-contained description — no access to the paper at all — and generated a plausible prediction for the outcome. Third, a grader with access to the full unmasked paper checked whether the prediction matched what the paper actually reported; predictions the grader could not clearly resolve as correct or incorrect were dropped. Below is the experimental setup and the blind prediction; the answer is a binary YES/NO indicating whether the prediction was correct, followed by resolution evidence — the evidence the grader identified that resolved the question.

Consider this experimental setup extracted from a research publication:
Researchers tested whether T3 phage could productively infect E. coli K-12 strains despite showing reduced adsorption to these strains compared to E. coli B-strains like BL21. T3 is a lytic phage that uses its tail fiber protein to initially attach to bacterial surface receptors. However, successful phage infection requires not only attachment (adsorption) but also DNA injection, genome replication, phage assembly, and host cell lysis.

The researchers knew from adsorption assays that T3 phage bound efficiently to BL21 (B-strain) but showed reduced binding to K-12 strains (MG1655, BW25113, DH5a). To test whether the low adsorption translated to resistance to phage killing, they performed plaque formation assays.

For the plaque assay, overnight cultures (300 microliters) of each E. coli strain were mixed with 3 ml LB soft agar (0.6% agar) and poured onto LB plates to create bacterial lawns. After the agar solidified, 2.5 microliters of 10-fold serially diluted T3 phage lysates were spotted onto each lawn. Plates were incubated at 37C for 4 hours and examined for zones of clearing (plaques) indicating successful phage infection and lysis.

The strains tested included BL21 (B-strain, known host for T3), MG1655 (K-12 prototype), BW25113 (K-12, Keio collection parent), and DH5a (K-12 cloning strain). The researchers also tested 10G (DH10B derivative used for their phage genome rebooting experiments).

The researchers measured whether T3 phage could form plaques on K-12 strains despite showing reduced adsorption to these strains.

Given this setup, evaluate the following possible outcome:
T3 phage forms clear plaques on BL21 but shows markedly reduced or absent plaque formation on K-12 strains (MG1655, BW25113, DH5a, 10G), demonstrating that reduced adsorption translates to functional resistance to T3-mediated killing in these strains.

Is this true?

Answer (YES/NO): NO